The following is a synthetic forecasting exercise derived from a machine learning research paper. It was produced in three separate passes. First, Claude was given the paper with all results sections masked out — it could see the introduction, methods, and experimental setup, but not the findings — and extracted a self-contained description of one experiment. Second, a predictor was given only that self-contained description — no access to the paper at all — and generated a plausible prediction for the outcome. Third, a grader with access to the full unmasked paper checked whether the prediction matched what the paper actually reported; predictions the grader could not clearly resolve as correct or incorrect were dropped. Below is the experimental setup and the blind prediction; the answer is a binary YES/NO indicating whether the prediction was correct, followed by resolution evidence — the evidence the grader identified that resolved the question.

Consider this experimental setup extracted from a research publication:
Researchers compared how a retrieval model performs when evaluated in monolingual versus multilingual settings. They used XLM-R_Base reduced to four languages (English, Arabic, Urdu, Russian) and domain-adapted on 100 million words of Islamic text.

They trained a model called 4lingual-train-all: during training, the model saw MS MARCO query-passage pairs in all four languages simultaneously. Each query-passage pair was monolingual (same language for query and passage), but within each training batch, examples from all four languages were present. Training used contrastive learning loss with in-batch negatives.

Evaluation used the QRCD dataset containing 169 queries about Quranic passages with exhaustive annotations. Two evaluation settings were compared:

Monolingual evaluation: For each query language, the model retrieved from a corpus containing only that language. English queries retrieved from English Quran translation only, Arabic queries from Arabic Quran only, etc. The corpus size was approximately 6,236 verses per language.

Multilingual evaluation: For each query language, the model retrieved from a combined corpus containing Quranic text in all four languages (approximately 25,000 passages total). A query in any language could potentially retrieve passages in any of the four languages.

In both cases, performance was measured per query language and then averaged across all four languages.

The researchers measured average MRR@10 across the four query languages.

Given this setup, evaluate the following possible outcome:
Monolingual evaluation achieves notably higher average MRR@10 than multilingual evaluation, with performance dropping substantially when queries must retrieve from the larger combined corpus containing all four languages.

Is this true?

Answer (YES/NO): NO